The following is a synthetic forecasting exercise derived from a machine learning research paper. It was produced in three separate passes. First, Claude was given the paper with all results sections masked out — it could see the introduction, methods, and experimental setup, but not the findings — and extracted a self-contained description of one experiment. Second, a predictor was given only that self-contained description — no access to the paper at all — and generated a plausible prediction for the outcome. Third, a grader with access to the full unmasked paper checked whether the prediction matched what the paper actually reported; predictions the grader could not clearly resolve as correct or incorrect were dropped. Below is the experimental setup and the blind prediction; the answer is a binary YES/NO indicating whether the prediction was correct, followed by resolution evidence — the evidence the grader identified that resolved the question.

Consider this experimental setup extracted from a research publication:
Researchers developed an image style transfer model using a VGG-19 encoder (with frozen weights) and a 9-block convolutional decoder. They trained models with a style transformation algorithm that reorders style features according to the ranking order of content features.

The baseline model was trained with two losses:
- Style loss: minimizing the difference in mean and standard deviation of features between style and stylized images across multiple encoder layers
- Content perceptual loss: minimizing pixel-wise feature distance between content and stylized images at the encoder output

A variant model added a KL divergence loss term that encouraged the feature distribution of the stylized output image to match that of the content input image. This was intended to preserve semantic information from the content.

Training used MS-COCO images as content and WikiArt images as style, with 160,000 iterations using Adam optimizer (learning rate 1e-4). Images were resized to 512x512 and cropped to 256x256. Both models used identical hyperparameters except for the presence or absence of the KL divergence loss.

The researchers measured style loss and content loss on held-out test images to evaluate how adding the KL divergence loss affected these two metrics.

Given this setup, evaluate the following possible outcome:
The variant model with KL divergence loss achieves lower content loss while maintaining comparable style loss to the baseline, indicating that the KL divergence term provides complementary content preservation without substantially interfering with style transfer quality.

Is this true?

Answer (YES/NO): YES